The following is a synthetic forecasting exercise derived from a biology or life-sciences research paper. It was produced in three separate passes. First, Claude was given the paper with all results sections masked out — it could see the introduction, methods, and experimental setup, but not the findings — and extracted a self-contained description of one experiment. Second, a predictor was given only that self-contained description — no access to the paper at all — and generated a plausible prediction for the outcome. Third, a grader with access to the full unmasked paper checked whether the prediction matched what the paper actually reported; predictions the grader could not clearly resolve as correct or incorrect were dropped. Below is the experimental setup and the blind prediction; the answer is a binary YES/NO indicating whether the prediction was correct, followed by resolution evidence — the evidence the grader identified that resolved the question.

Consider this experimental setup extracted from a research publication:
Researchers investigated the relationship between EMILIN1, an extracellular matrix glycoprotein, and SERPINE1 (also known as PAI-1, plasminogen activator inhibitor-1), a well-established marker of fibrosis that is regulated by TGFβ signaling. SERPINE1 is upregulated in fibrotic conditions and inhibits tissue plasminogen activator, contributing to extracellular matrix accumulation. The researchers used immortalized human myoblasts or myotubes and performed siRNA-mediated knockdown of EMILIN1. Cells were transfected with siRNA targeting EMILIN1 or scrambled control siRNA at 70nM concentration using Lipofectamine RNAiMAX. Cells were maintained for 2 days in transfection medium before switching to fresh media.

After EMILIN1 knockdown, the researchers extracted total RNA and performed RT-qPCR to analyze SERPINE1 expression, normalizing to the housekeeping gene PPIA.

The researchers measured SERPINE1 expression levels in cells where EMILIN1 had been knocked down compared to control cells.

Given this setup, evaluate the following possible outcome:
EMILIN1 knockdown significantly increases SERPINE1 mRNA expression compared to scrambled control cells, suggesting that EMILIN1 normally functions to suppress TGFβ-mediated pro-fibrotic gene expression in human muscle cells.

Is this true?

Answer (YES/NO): NO